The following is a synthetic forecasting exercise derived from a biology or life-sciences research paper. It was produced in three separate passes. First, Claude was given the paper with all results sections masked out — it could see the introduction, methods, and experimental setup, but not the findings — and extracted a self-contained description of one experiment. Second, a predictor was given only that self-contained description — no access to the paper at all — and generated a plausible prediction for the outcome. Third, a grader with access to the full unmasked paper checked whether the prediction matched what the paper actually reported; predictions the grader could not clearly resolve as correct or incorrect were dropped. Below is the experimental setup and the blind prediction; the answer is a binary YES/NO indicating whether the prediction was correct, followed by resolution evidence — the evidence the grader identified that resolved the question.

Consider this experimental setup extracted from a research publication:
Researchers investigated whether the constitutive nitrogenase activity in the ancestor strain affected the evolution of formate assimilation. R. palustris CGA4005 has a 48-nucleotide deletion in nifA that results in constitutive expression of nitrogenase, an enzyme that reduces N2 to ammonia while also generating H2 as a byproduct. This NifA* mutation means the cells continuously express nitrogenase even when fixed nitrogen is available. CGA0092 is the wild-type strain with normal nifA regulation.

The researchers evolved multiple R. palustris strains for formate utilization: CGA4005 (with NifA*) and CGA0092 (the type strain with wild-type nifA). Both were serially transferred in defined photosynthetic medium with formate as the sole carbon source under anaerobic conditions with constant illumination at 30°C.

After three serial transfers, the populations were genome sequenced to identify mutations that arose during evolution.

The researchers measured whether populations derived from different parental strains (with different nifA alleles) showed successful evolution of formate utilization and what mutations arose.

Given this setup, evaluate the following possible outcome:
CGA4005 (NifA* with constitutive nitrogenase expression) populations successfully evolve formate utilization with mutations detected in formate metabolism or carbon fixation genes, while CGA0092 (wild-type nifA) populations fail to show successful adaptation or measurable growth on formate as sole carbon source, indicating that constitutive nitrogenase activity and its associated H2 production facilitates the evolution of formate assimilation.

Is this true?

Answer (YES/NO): NO